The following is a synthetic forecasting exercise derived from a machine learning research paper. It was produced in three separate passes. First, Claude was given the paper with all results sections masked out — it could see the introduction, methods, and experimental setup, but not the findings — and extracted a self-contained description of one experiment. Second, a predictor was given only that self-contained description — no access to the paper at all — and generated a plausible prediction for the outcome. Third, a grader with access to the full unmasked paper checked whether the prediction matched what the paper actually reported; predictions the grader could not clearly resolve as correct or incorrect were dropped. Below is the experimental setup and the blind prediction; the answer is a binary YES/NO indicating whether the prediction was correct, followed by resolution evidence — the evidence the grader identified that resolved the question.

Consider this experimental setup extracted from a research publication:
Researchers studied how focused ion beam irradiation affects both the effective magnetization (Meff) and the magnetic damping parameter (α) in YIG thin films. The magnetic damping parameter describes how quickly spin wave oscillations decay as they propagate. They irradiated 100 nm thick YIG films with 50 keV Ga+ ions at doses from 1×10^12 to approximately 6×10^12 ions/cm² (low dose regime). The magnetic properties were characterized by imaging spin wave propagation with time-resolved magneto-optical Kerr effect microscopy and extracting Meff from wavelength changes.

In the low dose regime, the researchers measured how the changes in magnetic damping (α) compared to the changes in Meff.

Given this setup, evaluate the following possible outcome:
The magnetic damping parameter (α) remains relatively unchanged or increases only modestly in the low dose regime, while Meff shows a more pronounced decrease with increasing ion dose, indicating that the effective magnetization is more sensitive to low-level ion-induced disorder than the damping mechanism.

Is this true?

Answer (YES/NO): NO